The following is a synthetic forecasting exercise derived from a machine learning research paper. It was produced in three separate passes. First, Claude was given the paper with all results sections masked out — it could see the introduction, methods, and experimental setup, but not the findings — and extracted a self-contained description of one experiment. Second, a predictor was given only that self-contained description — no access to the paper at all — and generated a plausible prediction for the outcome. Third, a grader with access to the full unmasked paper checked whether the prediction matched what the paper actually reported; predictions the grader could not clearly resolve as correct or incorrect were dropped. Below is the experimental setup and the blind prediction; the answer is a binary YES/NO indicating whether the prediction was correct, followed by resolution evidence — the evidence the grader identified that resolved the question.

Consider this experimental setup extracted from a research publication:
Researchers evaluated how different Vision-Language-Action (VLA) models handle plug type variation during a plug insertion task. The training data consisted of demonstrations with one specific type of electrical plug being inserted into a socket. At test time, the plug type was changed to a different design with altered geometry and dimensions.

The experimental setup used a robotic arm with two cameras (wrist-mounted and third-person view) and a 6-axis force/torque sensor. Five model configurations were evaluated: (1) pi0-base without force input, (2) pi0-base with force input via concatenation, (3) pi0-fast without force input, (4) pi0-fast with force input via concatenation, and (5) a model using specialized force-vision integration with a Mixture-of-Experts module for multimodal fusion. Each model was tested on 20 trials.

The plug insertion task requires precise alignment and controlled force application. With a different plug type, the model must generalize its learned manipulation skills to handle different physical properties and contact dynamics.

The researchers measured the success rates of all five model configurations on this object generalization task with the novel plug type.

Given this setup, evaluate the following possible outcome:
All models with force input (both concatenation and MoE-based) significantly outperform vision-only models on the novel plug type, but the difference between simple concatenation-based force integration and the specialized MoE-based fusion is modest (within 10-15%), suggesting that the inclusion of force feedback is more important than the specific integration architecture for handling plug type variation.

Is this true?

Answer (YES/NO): NO